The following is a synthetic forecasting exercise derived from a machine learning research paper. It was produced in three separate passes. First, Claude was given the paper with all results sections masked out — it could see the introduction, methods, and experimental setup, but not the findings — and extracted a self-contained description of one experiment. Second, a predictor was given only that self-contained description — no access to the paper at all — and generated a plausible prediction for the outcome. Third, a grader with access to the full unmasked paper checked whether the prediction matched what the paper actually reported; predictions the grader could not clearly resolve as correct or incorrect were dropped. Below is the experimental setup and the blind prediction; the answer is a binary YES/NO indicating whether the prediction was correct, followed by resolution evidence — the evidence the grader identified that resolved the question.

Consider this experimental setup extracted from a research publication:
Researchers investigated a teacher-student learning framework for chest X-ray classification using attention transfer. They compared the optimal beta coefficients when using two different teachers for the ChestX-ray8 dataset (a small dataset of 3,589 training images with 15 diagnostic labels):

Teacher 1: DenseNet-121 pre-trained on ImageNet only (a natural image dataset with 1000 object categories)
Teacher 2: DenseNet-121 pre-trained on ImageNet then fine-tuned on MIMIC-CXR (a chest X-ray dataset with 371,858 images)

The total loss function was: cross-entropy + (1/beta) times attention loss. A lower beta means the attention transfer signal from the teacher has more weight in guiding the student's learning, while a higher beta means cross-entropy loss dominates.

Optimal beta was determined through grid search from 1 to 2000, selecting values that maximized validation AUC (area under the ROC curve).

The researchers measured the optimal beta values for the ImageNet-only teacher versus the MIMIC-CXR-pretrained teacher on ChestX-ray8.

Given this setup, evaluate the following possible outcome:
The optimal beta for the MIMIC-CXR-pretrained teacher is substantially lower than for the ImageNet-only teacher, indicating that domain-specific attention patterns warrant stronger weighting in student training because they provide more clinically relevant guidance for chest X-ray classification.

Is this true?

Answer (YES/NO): YES